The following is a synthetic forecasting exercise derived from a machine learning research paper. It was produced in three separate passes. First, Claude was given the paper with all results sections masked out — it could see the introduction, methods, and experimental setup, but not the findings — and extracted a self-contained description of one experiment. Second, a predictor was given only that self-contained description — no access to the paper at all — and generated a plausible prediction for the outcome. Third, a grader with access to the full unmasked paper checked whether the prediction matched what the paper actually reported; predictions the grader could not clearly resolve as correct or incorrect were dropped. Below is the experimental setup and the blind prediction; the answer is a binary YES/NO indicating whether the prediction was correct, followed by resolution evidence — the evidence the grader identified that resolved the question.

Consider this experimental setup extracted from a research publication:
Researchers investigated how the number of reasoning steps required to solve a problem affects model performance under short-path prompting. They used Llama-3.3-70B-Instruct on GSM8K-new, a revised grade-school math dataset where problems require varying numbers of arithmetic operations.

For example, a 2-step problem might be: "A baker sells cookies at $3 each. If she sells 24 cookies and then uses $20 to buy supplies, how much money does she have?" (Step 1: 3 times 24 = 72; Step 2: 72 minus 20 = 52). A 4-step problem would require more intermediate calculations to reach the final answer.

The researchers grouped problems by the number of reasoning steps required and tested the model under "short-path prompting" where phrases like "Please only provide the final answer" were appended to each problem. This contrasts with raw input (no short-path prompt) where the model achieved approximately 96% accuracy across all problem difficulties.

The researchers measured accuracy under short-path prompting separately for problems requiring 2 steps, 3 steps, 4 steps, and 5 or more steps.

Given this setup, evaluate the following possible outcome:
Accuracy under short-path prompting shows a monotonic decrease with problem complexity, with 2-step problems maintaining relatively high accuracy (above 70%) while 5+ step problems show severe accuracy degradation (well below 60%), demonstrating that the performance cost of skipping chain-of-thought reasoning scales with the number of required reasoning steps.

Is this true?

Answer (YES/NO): NO